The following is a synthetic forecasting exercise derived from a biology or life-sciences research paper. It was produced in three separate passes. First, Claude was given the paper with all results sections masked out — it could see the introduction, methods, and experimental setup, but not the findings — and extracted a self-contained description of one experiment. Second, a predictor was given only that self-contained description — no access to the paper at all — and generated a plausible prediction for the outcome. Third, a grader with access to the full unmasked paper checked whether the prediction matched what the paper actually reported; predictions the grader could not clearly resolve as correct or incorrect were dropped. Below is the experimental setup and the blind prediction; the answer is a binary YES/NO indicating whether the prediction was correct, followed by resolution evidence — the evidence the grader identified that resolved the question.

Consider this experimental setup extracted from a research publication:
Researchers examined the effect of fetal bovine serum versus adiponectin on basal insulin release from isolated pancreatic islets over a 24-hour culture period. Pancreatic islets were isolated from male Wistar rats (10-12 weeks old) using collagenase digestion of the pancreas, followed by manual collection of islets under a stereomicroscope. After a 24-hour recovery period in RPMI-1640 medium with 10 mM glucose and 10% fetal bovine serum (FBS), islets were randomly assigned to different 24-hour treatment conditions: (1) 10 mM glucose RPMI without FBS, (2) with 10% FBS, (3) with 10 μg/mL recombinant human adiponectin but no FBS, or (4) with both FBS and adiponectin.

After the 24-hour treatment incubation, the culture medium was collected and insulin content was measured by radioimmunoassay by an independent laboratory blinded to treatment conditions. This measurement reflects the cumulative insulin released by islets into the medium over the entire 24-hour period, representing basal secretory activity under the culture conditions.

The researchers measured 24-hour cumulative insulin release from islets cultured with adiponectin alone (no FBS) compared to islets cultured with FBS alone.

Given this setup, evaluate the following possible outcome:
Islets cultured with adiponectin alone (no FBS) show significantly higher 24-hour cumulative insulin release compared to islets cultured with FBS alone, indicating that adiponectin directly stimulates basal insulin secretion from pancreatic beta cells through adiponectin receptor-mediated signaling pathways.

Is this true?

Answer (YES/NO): NO